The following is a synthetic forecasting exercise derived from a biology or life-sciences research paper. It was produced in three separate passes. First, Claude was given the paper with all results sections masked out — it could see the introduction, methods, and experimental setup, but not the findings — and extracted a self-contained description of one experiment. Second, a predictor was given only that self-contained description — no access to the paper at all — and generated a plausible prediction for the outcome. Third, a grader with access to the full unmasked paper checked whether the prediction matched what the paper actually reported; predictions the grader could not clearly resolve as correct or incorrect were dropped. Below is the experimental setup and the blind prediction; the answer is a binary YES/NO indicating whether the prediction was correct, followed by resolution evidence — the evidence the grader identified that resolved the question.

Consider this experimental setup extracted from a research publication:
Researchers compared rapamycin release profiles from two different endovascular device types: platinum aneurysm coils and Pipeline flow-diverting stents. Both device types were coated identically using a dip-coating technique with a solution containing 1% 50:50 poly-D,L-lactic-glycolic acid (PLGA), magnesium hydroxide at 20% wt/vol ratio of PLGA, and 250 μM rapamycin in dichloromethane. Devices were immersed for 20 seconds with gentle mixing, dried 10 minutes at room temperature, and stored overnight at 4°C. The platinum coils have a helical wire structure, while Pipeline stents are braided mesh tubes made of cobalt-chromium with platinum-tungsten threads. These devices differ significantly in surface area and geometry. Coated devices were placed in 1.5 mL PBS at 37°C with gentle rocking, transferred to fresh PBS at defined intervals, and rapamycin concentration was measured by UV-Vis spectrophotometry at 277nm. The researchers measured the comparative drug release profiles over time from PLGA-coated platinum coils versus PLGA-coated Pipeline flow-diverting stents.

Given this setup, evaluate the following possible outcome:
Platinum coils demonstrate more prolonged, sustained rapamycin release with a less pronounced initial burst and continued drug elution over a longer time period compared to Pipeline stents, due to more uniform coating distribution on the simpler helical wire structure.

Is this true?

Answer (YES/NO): NO